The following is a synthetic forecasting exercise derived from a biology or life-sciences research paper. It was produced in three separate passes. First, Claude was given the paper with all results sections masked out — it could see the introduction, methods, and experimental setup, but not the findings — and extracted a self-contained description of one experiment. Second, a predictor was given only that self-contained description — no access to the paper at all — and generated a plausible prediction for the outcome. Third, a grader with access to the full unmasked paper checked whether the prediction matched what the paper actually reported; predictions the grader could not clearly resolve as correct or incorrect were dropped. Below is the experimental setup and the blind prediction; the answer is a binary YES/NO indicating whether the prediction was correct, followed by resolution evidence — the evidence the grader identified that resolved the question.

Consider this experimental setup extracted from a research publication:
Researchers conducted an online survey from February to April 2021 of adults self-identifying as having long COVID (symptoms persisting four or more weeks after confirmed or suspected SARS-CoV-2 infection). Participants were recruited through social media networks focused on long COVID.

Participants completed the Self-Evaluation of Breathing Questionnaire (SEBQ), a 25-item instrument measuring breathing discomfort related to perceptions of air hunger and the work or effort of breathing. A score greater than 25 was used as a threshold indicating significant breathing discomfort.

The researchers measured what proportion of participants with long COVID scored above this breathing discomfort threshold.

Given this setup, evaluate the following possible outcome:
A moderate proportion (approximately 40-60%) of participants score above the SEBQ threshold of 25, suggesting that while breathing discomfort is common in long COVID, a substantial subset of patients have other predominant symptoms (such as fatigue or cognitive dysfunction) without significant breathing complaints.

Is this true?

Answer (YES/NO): YES